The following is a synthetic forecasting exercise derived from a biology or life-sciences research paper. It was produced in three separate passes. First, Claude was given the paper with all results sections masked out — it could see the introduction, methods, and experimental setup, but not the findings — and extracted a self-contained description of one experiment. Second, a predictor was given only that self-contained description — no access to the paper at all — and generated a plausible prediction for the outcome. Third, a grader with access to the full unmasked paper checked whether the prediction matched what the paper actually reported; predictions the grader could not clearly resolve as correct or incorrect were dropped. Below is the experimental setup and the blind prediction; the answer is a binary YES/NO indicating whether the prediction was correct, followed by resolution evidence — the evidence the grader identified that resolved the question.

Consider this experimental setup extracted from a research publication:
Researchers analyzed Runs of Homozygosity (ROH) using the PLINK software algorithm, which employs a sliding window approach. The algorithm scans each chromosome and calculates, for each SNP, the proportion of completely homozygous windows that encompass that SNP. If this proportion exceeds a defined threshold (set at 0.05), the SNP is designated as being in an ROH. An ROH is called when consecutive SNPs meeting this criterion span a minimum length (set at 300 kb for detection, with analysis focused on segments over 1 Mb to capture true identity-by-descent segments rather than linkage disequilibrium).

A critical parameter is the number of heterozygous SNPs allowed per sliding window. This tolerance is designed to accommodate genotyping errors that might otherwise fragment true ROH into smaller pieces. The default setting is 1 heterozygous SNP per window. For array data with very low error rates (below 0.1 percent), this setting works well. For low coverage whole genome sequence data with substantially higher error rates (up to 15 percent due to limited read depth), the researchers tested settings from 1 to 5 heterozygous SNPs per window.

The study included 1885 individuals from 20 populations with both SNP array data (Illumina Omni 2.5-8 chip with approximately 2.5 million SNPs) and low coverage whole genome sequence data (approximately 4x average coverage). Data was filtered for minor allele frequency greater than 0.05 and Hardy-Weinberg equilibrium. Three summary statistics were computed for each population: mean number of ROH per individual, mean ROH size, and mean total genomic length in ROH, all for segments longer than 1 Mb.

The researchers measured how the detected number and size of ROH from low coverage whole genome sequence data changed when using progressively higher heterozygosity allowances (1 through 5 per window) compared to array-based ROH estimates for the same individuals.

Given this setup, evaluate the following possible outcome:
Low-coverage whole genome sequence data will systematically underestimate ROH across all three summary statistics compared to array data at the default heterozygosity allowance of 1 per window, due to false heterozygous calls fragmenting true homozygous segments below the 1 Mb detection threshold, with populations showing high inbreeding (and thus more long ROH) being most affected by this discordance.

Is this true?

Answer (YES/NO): NO